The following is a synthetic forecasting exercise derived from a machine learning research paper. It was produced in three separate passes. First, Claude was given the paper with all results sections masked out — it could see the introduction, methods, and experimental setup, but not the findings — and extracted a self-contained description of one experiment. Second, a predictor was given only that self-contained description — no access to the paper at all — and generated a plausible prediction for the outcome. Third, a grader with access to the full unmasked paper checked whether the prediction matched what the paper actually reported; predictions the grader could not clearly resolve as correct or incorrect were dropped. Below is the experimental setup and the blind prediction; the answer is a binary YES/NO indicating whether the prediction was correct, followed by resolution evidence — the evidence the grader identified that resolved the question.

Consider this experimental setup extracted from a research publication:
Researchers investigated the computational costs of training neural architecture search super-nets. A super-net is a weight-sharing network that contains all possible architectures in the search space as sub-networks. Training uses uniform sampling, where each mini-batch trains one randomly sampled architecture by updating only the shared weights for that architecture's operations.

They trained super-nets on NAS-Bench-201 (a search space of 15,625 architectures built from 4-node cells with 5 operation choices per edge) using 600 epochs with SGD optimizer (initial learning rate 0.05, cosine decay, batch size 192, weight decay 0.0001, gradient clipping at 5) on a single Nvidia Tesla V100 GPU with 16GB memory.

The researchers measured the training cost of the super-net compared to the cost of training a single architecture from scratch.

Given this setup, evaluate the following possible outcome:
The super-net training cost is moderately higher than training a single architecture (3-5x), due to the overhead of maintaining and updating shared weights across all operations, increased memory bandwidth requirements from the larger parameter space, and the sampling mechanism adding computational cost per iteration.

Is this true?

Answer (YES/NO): NO